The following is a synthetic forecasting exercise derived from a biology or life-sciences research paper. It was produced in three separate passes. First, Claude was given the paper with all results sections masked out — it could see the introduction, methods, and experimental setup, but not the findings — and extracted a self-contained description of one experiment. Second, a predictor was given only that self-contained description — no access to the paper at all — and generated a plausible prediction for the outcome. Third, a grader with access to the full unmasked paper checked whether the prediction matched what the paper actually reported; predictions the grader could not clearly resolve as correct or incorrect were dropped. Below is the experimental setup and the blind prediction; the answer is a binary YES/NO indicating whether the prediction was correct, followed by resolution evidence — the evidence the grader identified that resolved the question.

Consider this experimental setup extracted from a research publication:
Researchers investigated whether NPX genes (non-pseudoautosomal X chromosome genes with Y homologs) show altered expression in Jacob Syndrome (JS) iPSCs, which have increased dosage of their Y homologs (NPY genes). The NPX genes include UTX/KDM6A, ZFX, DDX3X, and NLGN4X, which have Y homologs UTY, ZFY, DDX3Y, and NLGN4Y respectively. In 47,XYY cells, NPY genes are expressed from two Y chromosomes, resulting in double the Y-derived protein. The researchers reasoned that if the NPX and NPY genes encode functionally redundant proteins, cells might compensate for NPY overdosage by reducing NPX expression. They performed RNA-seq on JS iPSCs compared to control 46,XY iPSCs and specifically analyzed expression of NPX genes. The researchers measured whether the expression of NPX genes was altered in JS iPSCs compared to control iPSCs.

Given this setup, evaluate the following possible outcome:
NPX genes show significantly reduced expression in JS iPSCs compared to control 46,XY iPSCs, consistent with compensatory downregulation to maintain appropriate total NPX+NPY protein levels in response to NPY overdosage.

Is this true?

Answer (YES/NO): NO